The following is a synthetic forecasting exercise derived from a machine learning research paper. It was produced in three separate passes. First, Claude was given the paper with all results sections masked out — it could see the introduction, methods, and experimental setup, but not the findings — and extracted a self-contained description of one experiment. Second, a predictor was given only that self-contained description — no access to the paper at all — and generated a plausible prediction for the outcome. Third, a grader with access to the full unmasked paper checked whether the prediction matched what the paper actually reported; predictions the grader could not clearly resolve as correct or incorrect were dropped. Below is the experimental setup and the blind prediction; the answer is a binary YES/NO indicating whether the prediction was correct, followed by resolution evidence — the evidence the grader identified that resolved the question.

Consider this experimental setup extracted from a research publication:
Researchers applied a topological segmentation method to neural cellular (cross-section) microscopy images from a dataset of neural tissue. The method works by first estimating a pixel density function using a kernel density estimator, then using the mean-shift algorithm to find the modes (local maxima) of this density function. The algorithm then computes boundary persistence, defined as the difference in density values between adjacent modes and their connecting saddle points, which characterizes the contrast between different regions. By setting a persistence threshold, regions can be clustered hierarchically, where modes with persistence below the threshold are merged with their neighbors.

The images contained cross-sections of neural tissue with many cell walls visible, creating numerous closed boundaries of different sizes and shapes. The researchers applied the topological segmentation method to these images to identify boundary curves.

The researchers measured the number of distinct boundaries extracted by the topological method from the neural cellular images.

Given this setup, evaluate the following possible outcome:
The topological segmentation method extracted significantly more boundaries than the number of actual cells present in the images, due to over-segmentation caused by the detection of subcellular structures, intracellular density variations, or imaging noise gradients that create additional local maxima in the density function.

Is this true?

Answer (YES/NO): YES